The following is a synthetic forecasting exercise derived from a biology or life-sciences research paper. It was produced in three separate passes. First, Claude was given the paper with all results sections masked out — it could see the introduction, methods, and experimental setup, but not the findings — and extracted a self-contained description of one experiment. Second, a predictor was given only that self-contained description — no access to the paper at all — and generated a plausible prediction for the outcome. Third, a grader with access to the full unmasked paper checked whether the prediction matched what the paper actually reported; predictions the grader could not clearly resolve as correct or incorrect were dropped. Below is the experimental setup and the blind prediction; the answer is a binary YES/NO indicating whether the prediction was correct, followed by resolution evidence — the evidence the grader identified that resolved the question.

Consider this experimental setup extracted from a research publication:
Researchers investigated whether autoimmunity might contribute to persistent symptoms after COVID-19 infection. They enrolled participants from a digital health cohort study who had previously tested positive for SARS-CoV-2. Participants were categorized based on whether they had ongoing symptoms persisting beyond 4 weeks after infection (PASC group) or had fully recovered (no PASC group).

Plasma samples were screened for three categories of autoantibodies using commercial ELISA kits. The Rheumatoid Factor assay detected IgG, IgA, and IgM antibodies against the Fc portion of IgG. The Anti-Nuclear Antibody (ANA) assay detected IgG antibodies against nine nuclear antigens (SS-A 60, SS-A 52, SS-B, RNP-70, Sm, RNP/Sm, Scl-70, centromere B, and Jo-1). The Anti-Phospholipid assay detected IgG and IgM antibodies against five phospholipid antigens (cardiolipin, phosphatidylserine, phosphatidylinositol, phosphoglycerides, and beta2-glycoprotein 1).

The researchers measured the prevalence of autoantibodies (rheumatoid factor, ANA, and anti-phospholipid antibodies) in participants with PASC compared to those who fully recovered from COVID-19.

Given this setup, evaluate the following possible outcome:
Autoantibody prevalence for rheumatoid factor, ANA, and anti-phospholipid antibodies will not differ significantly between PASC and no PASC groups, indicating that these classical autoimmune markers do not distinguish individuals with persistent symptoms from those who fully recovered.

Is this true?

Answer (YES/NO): YES